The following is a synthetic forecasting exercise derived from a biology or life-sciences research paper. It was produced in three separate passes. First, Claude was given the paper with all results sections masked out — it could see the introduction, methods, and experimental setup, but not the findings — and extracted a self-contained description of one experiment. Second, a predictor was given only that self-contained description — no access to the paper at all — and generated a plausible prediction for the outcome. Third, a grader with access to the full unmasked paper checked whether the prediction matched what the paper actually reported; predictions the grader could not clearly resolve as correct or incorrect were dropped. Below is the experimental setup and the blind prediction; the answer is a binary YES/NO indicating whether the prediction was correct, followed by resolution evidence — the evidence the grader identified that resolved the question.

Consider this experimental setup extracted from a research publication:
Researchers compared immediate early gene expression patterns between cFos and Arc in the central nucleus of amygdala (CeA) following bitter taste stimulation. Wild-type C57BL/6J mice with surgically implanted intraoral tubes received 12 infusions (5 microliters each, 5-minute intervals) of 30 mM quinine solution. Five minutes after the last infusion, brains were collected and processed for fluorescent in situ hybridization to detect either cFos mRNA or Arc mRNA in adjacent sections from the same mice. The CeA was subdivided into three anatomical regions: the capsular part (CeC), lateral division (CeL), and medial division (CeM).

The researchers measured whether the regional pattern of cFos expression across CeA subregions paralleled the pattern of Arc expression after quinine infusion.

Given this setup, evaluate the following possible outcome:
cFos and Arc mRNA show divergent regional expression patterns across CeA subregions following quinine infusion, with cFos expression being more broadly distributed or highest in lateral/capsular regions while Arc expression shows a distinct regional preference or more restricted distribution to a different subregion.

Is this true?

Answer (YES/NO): NO